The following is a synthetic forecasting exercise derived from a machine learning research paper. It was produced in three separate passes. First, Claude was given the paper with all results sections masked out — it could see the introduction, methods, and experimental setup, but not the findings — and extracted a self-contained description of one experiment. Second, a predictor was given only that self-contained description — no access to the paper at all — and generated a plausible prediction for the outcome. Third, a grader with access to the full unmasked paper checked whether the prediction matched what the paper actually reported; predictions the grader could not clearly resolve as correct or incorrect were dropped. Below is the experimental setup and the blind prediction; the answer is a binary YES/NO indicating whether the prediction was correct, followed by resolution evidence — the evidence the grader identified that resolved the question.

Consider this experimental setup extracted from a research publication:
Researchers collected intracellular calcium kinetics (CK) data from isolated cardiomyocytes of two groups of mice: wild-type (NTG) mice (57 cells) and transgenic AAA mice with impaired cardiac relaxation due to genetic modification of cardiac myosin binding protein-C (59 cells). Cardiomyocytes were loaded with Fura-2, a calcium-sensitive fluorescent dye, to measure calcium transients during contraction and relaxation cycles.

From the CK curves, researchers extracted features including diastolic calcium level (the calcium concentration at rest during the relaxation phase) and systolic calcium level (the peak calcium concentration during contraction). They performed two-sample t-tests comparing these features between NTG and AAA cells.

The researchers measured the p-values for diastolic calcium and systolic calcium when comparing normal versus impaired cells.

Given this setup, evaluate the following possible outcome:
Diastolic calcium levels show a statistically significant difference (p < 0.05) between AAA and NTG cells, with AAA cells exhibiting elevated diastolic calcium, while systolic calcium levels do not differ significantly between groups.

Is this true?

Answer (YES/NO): NO